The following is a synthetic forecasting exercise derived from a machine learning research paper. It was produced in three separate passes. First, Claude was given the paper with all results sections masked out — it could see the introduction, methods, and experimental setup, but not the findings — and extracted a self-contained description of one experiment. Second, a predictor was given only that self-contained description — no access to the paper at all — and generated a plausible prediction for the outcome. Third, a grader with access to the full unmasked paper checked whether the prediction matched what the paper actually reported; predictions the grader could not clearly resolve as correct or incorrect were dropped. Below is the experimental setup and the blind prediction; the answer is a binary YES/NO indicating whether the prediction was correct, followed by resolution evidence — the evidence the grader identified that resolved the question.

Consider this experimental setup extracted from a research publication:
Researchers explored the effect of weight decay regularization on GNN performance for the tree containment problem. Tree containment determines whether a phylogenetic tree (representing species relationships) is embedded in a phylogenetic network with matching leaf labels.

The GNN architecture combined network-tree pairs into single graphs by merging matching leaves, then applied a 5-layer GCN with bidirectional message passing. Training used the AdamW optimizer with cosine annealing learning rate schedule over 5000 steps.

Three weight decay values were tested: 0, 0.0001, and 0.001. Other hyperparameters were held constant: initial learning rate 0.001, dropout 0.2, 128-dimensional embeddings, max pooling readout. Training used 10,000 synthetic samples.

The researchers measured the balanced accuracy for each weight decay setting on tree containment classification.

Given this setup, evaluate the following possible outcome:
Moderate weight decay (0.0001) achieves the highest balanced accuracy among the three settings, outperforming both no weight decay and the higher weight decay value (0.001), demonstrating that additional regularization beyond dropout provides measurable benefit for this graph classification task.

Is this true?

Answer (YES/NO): NO